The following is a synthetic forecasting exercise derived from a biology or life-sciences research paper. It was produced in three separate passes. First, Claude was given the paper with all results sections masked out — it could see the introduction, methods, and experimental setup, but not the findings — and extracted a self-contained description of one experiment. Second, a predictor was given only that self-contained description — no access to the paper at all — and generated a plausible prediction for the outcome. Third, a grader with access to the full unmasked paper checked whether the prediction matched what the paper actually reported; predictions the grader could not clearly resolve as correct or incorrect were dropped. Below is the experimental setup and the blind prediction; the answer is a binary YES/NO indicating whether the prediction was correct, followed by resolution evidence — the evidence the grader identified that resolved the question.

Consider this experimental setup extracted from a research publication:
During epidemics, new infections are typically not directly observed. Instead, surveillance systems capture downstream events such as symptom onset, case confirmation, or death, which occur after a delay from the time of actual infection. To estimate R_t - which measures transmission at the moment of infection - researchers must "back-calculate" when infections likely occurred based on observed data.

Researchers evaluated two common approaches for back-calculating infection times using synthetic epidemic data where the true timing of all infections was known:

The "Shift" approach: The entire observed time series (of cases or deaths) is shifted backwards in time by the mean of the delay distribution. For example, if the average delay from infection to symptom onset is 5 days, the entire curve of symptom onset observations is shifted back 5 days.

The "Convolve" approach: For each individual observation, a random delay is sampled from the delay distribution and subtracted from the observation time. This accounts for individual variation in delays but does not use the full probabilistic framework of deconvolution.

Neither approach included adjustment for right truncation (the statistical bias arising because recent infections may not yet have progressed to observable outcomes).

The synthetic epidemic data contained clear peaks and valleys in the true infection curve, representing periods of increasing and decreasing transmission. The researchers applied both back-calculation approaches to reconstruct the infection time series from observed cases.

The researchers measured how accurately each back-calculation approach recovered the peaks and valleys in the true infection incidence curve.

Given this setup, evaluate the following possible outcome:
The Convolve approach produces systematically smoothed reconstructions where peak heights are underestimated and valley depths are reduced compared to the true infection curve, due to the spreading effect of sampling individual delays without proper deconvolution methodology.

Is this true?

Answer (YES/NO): YES